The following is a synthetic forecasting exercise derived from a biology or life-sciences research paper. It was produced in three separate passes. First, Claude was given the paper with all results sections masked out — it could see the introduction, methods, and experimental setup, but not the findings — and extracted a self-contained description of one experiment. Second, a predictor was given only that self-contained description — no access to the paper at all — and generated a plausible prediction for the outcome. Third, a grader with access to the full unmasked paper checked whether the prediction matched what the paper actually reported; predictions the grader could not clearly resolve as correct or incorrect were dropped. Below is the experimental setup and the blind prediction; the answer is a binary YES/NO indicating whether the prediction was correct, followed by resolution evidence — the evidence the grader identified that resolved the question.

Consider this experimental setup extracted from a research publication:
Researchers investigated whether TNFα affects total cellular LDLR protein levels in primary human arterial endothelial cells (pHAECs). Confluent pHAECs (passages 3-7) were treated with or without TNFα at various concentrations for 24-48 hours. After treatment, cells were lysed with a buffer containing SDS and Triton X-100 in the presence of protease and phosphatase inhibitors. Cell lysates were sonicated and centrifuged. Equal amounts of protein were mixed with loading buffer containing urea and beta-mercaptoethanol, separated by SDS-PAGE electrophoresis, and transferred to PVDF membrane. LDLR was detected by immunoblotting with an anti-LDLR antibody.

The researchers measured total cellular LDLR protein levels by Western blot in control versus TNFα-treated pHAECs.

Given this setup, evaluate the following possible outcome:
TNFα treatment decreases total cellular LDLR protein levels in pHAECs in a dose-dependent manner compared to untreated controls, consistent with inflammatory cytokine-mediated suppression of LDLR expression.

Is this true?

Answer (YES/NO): NO